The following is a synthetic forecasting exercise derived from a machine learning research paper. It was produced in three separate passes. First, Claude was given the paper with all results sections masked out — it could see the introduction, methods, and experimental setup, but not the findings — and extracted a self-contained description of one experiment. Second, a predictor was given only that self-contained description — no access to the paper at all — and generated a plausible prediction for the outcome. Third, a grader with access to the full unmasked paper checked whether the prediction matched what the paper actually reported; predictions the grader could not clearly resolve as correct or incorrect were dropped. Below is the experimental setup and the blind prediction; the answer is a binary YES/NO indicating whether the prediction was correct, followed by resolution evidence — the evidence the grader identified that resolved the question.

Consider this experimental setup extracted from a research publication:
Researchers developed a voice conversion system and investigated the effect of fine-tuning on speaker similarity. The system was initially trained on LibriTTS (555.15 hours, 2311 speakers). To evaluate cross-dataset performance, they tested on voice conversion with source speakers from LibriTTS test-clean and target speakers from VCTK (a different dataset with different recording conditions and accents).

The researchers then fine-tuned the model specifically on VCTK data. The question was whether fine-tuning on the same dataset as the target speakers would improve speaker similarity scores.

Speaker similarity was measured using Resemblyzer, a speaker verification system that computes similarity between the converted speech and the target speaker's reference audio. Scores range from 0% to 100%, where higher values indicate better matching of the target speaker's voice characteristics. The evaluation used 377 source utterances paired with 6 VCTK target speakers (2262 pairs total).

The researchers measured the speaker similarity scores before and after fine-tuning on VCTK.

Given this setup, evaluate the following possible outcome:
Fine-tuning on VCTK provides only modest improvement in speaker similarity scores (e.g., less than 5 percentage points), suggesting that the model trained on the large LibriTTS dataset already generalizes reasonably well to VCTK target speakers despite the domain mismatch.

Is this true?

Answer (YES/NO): YES